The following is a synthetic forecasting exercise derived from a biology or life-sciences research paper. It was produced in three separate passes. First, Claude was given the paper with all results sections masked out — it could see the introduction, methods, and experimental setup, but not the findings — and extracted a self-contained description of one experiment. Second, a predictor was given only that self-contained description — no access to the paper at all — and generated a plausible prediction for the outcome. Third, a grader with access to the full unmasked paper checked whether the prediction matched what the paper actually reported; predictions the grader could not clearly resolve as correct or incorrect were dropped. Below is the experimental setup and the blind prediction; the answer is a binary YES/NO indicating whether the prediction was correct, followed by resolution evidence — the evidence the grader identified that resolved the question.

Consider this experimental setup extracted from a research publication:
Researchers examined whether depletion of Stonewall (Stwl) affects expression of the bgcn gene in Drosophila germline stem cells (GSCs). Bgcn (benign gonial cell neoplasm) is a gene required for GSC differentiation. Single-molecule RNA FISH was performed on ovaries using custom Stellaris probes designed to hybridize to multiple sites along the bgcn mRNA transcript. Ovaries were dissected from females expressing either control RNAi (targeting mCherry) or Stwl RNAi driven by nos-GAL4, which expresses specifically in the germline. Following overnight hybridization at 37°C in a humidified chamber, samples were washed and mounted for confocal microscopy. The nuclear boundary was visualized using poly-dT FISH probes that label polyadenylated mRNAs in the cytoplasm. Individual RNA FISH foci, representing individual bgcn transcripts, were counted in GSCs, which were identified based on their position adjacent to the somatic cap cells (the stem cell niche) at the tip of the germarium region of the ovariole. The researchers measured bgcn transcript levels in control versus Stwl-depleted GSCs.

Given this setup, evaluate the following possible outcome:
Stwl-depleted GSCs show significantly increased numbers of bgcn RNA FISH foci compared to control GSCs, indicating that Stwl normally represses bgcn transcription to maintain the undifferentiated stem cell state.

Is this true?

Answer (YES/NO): NO